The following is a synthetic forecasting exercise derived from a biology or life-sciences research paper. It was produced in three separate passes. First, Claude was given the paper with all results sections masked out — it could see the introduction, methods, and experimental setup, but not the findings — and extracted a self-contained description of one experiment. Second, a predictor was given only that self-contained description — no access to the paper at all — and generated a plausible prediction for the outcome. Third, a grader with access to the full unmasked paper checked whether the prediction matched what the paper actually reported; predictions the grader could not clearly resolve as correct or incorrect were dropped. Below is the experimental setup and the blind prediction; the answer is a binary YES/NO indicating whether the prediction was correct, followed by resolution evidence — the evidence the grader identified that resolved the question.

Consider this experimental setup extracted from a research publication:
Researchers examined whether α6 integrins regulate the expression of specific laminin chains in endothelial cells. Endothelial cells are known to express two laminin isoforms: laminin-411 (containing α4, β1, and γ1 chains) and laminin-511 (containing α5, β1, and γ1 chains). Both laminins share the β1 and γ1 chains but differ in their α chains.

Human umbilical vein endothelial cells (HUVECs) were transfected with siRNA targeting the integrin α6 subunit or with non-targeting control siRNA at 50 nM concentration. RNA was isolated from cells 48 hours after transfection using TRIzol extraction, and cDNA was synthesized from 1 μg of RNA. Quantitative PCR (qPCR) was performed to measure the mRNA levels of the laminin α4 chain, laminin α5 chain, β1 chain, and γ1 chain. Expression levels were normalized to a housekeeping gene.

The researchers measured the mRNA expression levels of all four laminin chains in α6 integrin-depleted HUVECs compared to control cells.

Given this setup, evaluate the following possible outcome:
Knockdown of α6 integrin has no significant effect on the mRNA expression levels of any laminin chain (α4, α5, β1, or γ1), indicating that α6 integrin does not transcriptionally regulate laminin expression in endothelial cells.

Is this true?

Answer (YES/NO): NO